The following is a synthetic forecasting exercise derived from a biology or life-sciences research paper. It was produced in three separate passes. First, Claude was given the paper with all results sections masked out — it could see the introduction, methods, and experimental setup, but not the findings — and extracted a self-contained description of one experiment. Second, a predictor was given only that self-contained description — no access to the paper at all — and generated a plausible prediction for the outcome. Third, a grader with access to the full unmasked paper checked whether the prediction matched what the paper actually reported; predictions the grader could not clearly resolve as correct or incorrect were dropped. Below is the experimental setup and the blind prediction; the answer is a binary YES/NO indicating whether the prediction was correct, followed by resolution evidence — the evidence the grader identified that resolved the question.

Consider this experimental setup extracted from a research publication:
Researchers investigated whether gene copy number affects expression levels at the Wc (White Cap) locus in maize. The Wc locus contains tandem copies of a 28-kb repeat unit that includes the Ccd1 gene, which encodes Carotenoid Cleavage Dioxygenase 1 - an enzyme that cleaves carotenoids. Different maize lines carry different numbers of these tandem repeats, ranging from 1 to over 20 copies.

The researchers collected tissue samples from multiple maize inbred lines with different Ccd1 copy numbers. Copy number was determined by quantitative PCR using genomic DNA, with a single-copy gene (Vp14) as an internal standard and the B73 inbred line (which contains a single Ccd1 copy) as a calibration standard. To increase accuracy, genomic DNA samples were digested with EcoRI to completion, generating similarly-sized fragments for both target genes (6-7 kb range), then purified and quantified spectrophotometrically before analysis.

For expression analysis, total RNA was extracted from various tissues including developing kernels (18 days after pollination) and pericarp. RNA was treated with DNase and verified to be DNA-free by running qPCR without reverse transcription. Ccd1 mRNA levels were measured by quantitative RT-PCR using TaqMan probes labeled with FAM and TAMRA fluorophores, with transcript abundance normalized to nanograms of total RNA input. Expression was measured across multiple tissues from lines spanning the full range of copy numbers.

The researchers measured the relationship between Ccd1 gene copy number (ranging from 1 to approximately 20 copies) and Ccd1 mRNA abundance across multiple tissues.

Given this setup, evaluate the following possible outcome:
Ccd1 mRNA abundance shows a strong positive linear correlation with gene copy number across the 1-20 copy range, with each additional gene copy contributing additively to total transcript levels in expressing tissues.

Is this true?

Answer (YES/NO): NO